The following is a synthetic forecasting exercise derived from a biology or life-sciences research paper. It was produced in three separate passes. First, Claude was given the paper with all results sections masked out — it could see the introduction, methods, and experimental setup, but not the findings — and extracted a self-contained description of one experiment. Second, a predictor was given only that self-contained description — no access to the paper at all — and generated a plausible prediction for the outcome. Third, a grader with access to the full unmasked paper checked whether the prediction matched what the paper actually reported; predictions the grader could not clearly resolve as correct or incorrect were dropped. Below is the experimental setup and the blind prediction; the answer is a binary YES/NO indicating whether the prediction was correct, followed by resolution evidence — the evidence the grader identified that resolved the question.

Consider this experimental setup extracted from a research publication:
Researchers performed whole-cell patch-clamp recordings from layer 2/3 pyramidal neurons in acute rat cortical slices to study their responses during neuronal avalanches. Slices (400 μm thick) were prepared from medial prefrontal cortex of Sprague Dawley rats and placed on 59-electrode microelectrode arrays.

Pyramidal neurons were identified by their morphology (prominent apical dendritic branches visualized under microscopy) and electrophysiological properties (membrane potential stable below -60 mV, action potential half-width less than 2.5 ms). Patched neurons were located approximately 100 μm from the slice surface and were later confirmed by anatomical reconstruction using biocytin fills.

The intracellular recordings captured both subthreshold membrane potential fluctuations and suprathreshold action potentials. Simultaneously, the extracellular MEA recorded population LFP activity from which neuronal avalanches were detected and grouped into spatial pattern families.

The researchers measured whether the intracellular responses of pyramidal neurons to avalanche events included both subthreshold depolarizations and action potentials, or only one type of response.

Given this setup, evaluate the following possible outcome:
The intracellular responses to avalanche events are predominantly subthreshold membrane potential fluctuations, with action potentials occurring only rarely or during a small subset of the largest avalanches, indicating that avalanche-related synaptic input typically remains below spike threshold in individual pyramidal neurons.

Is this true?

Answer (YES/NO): YES